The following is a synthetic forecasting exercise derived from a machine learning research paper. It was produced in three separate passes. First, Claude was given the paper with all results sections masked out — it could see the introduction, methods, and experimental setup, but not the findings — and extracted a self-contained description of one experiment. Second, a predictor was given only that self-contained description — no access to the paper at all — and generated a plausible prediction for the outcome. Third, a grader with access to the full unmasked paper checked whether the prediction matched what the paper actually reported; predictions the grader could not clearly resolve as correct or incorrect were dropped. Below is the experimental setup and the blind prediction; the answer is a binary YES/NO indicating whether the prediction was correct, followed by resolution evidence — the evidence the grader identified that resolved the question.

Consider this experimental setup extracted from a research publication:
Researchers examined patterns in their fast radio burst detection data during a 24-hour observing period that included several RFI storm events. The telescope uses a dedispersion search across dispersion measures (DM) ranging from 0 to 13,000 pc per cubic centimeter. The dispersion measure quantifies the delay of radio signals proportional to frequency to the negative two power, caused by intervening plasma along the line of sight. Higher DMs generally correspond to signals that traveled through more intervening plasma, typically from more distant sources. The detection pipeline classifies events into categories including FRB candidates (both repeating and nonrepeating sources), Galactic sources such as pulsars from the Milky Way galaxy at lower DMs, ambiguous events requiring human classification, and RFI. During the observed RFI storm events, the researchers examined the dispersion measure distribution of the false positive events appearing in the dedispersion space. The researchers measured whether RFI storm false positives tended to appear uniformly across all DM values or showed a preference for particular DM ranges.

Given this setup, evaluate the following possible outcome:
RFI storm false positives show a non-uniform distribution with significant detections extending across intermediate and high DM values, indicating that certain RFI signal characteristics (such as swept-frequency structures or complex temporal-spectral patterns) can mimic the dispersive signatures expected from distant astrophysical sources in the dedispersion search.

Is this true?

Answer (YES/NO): YES